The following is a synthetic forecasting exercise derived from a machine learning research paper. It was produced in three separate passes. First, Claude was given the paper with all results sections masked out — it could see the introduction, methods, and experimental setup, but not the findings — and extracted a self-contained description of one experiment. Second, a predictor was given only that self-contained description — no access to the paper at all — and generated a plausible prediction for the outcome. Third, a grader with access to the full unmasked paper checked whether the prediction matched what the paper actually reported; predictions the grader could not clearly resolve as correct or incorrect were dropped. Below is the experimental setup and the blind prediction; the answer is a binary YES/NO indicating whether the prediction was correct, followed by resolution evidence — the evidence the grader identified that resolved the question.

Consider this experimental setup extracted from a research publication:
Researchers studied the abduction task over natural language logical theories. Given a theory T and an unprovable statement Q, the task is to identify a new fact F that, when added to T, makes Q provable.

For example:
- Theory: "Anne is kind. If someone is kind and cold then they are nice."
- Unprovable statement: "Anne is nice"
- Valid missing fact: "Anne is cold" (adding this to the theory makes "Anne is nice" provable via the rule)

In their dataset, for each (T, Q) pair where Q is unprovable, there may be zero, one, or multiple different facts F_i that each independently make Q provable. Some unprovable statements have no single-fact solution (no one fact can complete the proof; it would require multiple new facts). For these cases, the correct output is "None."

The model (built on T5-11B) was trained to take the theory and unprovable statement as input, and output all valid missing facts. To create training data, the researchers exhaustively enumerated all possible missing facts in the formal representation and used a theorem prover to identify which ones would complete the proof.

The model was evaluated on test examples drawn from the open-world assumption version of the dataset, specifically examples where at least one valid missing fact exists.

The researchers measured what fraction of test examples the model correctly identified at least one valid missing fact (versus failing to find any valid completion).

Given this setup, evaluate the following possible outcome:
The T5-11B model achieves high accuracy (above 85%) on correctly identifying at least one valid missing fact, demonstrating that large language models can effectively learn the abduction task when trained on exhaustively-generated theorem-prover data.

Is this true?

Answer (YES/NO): YES